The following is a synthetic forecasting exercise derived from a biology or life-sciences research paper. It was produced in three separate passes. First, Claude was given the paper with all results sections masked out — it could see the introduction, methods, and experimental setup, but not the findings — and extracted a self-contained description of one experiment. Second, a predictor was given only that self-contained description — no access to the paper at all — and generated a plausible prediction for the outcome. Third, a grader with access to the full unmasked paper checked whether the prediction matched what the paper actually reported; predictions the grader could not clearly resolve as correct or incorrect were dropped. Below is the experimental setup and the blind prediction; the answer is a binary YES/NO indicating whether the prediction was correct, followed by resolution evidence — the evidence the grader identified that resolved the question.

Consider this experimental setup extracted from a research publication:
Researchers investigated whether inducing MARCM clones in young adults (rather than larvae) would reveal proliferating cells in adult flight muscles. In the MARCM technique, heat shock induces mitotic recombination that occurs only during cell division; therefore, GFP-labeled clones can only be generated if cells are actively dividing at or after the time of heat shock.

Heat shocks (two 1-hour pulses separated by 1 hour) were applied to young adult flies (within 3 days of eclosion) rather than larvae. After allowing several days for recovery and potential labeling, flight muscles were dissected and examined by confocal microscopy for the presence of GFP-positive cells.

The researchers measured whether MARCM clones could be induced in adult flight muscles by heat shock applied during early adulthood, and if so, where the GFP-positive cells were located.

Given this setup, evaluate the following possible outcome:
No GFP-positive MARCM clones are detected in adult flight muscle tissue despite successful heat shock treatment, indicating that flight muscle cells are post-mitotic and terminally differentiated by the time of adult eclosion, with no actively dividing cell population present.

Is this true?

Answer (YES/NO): NO